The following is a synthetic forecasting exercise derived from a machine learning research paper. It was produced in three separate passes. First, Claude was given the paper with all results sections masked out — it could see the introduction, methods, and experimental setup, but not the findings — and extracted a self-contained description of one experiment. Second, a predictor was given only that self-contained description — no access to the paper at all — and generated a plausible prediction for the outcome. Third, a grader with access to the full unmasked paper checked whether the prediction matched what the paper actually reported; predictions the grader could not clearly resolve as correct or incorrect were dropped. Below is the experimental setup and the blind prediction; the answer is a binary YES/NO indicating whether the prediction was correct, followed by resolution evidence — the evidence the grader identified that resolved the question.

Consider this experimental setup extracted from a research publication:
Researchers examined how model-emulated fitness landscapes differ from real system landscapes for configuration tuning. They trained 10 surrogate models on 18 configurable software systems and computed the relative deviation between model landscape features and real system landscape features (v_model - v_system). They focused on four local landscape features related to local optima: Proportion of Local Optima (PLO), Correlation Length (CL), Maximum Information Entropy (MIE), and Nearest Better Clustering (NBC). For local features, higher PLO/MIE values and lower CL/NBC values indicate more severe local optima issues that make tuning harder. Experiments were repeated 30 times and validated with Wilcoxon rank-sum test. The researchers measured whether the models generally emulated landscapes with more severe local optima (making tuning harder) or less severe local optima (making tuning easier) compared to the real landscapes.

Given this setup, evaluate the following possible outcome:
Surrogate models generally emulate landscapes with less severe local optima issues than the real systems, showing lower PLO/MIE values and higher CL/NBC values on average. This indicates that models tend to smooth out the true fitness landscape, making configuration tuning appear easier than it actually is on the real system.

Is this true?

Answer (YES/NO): NO